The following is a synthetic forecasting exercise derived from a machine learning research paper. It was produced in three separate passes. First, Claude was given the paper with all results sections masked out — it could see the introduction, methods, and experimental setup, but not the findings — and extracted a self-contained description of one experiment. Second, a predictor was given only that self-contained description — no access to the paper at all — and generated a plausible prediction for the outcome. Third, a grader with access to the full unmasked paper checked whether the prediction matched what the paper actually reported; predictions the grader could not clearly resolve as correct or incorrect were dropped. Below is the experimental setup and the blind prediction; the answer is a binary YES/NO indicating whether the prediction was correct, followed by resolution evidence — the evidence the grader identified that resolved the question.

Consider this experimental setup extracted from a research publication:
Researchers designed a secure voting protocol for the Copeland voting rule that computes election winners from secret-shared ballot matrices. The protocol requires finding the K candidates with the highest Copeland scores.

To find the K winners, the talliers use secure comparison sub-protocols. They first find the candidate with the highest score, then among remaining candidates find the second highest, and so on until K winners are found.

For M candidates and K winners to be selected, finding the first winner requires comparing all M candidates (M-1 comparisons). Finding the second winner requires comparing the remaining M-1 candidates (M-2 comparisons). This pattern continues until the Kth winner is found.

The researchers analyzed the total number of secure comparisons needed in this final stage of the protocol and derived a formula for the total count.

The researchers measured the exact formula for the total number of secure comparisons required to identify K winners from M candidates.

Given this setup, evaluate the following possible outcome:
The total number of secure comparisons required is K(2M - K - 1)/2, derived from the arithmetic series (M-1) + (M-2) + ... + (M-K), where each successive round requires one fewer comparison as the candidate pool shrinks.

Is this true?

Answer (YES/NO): YES